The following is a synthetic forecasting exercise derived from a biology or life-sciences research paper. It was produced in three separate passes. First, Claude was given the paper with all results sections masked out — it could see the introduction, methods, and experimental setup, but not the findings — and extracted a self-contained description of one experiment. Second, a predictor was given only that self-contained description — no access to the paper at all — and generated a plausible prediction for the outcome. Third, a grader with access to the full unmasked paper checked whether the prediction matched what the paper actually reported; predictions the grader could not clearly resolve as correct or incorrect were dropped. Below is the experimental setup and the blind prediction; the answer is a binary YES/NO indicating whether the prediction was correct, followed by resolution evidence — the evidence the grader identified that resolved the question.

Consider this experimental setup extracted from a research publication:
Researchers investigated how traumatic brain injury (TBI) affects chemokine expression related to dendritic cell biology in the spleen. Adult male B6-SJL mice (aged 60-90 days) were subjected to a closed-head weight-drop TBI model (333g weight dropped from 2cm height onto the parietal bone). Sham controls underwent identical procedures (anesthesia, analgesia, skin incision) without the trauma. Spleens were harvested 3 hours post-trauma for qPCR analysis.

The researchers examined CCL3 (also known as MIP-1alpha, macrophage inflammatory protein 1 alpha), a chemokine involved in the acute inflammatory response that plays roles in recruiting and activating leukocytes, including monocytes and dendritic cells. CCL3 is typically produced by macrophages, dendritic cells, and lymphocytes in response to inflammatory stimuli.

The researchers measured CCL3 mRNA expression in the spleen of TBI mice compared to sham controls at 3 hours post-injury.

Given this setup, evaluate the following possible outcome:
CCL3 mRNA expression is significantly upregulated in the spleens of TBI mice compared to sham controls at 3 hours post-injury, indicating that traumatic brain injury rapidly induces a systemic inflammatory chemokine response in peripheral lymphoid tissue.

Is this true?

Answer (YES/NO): YES